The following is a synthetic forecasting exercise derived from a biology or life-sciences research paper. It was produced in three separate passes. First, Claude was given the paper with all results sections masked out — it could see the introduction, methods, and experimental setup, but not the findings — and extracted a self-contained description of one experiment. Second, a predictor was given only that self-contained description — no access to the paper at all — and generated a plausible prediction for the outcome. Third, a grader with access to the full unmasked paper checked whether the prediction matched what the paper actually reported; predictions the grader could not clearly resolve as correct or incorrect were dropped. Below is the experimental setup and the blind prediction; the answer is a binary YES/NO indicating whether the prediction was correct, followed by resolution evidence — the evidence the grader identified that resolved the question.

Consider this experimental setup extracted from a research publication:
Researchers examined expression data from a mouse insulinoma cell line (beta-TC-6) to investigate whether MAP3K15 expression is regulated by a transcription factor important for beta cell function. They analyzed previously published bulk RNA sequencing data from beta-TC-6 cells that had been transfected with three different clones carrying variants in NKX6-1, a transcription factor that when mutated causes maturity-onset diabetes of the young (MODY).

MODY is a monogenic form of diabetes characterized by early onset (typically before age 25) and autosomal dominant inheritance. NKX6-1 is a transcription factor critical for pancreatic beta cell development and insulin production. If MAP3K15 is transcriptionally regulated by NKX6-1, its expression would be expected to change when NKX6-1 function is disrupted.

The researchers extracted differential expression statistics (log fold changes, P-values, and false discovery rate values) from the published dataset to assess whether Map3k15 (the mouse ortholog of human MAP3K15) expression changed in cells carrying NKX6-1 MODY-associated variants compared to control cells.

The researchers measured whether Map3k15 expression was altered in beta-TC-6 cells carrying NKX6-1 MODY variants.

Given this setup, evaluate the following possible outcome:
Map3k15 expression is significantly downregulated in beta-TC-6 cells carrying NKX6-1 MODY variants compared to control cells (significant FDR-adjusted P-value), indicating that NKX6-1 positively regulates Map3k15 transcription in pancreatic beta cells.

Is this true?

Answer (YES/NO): NO